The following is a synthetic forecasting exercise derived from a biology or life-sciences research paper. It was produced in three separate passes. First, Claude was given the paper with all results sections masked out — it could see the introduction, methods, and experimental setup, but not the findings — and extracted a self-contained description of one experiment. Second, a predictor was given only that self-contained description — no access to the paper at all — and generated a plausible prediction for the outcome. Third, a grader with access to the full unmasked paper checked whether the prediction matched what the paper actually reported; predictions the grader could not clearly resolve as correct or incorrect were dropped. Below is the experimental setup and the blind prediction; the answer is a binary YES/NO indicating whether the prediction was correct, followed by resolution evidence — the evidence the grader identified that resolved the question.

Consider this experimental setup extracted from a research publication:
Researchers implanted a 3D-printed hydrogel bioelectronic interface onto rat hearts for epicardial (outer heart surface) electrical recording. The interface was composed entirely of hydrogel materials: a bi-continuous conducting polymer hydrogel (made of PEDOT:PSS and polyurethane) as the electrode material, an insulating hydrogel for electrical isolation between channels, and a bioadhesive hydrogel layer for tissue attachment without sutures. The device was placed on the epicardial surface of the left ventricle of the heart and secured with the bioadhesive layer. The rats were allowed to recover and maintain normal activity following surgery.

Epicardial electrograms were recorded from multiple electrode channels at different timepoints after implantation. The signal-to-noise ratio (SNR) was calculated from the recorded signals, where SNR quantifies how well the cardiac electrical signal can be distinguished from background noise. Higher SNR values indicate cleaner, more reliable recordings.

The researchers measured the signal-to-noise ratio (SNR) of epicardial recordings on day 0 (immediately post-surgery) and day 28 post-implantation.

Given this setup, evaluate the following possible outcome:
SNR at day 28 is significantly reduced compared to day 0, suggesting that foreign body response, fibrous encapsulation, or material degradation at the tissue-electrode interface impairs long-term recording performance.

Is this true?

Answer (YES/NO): NO